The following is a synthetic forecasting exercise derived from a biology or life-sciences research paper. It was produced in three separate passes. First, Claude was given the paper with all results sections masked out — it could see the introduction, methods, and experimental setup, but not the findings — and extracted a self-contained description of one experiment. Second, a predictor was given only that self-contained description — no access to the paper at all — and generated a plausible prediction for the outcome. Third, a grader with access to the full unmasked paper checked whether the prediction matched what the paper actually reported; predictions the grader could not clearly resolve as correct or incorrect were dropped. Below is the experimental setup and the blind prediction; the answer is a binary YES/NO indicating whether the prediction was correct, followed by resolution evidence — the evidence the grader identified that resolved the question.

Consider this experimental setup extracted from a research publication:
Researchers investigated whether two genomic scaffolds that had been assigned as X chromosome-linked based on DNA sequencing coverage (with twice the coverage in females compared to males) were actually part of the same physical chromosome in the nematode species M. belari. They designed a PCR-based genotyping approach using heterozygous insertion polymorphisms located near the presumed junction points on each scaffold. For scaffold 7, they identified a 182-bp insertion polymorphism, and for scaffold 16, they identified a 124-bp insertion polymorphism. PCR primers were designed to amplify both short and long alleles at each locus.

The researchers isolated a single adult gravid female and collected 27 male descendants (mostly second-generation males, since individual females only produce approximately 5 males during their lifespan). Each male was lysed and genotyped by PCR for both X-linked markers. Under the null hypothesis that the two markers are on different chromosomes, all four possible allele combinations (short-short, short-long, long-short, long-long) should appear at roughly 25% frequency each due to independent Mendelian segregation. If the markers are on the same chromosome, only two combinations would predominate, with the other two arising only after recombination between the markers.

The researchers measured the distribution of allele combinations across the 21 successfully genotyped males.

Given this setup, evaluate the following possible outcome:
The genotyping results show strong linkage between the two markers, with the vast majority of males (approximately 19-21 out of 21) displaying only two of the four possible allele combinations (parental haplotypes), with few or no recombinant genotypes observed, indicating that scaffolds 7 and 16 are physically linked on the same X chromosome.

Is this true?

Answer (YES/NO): YES